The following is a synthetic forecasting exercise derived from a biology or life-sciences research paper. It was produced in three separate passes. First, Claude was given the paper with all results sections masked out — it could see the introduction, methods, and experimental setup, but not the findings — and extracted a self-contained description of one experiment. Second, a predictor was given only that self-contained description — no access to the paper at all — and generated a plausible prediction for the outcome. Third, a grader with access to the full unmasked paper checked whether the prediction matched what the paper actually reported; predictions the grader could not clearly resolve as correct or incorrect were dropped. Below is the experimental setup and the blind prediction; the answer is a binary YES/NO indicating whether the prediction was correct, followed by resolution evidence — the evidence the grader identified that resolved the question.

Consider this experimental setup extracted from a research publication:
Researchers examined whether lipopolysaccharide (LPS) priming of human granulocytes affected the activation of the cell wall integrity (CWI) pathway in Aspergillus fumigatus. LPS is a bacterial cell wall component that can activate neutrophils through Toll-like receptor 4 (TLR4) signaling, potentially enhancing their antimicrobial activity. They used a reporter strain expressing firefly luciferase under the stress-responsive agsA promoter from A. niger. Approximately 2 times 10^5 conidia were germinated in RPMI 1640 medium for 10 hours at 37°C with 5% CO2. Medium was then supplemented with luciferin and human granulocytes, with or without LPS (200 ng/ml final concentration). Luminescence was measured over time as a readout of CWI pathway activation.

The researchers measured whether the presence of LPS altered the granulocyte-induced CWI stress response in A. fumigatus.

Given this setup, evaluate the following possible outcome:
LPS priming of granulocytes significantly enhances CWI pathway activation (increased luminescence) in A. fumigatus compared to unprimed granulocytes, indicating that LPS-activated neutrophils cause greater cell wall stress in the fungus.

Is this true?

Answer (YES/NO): YES